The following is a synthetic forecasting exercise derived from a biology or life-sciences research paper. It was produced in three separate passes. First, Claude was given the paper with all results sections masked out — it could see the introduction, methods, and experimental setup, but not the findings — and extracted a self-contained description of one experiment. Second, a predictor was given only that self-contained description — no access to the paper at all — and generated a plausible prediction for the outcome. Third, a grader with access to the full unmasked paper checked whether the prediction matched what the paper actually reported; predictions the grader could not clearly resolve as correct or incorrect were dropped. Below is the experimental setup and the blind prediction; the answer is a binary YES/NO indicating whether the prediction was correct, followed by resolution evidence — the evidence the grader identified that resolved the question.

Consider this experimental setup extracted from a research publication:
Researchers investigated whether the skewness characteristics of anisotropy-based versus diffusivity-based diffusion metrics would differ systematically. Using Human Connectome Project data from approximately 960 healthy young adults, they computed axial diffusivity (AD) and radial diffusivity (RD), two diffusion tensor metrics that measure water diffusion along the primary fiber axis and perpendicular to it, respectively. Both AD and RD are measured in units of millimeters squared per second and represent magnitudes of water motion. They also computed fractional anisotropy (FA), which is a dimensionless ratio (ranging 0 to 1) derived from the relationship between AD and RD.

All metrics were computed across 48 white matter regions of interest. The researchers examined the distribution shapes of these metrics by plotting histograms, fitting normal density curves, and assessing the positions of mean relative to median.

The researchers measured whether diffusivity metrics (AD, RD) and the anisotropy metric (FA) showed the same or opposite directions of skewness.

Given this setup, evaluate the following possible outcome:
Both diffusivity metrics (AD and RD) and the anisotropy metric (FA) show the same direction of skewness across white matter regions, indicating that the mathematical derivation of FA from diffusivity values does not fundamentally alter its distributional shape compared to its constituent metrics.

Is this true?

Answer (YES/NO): NO